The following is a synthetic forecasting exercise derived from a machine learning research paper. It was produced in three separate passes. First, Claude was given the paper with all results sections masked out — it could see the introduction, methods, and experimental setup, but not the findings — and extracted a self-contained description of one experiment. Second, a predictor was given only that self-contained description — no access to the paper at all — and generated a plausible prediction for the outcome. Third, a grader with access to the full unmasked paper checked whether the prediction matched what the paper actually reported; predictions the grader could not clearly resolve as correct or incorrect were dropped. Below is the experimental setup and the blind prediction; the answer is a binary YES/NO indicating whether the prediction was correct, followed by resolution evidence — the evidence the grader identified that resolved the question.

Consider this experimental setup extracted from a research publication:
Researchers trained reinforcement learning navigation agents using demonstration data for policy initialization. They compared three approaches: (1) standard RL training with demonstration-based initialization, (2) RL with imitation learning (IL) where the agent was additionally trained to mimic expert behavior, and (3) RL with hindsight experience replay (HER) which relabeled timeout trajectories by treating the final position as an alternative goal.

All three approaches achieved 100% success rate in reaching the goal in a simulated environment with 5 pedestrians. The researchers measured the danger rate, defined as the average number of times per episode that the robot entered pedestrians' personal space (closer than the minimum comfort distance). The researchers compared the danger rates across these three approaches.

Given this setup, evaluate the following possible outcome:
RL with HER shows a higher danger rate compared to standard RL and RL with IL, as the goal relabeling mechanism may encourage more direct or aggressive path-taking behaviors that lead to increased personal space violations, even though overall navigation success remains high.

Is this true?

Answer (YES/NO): NO